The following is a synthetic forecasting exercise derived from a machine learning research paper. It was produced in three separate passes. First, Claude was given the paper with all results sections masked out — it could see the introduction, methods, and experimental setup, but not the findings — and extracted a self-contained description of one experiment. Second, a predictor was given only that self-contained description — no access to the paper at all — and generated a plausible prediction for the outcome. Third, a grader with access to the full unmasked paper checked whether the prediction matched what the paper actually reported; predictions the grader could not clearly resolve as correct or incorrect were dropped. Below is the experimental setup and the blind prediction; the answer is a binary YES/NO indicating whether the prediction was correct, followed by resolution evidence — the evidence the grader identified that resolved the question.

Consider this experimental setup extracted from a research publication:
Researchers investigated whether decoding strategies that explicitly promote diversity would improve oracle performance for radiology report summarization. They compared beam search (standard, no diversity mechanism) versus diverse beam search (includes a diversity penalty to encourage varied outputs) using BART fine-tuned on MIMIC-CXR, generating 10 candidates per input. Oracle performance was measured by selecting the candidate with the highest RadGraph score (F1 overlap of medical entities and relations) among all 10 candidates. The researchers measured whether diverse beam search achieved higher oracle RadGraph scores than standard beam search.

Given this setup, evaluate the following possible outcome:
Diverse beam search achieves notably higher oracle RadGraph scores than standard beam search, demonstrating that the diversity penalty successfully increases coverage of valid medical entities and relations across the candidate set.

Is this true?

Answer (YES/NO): NO